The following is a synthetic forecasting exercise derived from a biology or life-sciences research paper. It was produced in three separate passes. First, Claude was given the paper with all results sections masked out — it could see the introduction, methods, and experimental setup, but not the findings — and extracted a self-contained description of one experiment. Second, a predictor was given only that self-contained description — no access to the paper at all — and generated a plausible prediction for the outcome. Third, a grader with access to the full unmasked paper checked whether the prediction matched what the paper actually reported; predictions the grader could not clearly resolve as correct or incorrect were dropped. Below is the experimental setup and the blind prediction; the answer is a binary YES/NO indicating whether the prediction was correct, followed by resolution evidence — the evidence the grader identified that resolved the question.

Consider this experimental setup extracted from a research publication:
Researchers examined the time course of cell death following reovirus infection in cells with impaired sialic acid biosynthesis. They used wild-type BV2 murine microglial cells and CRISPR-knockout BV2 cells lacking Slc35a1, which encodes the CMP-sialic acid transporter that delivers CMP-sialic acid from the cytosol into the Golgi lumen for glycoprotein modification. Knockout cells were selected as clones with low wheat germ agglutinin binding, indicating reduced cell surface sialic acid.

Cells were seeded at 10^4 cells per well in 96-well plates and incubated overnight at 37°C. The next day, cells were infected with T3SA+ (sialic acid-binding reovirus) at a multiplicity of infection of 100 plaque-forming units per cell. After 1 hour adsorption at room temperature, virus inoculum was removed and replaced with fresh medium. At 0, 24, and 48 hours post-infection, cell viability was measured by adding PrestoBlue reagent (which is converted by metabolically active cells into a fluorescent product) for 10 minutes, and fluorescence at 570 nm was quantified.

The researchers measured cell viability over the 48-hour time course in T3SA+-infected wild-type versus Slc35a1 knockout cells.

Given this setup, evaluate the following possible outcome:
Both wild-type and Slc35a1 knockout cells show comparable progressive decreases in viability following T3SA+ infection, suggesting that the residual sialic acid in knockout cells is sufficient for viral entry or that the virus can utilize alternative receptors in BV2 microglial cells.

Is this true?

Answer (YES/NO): NO